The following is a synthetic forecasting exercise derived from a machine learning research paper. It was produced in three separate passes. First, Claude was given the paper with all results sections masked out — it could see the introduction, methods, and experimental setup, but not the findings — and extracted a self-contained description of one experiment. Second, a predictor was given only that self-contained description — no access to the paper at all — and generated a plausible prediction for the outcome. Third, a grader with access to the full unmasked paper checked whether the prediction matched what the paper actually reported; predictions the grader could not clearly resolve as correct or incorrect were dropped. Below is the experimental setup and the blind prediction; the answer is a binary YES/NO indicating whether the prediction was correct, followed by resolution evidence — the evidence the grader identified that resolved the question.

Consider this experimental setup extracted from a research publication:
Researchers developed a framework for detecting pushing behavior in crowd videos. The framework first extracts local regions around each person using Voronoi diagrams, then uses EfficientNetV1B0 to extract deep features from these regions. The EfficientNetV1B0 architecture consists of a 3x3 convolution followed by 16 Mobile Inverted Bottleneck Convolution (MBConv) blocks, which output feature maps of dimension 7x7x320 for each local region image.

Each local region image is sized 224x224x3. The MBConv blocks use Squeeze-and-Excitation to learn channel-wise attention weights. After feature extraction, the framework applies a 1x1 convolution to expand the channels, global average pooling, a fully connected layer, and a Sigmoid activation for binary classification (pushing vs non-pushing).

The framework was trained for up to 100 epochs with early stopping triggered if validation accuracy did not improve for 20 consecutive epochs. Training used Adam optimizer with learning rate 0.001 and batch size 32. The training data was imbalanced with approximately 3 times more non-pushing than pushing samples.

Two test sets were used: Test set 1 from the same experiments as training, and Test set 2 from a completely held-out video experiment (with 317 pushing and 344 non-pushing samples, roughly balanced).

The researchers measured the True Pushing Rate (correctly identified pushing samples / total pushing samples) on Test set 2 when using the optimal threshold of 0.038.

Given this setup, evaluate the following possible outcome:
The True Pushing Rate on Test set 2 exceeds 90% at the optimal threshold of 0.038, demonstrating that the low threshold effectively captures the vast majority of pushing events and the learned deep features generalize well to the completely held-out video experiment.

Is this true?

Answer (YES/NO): NO